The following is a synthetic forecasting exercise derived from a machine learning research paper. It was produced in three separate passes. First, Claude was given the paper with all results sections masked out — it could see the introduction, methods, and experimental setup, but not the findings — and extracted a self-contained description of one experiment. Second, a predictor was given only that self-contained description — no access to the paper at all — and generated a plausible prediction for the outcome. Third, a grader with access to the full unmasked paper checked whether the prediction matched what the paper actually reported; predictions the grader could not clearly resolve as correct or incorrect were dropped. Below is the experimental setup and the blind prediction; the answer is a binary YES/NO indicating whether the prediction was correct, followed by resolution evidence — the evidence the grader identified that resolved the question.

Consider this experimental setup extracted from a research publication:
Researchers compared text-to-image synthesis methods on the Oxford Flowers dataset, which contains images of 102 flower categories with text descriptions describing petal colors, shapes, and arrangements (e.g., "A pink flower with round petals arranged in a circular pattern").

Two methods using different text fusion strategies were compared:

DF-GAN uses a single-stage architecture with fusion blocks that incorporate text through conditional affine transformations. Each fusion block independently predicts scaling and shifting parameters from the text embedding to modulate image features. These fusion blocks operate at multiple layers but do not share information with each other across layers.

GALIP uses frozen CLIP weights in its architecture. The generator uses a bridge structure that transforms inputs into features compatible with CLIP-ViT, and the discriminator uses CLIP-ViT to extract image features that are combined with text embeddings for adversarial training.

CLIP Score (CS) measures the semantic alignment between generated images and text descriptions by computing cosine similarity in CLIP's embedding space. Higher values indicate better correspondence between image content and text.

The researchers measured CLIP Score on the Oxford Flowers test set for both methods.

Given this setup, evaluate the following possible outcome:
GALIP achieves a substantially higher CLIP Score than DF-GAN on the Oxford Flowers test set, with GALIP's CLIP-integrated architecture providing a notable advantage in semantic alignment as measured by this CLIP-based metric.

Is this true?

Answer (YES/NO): YES